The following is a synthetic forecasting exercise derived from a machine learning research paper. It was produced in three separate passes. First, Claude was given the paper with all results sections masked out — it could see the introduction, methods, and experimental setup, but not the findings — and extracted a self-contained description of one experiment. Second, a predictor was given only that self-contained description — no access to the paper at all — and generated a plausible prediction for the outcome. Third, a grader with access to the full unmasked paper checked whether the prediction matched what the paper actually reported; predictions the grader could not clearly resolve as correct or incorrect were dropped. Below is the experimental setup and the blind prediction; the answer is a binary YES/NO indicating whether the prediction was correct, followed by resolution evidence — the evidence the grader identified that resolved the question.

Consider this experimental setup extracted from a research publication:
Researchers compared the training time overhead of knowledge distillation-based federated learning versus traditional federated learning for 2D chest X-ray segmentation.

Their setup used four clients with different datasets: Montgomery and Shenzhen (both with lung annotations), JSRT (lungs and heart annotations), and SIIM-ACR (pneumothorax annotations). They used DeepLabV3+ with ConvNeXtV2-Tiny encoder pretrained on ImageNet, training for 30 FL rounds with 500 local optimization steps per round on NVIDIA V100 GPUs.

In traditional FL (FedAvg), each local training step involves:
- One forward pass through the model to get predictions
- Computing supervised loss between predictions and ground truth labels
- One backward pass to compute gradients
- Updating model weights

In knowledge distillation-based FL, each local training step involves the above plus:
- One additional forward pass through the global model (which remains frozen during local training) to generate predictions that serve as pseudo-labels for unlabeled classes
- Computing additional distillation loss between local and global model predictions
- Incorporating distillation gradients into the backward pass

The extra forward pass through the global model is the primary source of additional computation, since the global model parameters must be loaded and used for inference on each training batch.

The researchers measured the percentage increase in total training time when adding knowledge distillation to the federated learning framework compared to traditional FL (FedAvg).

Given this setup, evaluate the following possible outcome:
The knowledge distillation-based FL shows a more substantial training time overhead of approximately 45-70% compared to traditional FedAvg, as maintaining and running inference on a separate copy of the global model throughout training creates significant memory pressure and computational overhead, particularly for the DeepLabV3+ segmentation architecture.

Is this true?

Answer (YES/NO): NO